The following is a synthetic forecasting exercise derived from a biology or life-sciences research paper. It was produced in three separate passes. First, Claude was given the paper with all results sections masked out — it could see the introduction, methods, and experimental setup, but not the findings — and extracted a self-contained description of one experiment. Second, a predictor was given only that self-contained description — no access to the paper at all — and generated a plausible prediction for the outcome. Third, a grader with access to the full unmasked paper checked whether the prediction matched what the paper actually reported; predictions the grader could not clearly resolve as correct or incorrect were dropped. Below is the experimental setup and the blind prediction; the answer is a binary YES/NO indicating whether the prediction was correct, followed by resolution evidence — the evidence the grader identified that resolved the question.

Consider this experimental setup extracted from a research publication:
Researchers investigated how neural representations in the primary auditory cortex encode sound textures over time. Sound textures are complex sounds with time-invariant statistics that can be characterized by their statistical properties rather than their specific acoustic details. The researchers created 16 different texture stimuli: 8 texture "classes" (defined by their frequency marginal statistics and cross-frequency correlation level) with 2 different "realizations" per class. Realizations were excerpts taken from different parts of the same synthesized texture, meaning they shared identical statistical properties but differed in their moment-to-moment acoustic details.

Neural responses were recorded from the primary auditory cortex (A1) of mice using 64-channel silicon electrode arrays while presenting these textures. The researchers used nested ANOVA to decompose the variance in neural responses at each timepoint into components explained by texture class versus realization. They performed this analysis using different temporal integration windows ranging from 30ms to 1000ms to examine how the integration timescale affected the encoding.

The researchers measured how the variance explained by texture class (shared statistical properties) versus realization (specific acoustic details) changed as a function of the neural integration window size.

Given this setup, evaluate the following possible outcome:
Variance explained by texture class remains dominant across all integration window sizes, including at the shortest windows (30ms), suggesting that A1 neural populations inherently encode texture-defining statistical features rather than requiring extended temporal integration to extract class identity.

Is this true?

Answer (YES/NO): NO